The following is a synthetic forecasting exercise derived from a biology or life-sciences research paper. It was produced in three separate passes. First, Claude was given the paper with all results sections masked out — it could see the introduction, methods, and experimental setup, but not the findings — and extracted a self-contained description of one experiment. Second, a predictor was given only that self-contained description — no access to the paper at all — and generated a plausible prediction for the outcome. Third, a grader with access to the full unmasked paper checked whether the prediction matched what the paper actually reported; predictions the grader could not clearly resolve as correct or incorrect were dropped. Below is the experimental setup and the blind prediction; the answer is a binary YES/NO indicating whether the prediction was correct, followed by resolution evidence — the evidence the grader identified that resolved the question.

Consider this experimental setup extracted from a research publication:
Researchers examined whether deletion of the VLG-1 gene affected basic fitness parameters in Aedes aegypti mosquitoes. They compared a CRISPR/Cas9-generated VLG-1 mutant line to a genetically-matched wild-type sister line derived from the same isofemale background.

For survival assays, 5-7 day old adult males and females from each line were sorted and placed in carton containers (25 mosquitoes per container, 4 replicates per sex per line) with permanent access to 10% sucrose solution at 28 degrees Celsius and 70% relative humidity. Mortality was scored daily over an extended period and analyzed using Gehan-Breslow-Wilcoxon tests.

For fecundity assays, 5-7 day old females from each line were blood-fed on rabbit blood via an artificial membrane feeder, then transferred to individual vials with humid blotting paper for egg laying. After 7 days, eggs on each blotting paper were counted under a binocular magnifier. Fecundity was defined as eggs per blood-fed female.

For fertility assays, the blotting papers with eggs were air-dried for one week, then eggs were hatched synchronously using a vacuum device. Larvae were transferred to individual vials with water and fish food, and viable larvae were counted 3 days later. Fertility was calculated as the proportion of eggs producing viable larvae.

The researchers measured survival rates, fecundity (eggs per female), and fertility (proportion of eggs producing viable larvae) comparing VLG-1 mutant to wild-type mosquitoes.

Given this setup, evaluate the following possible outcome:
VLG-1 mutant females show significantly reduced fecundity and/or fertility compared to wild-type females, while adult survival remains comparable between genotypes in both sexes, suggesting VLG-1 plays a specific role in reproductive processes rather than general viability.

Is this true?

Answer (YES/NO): NO